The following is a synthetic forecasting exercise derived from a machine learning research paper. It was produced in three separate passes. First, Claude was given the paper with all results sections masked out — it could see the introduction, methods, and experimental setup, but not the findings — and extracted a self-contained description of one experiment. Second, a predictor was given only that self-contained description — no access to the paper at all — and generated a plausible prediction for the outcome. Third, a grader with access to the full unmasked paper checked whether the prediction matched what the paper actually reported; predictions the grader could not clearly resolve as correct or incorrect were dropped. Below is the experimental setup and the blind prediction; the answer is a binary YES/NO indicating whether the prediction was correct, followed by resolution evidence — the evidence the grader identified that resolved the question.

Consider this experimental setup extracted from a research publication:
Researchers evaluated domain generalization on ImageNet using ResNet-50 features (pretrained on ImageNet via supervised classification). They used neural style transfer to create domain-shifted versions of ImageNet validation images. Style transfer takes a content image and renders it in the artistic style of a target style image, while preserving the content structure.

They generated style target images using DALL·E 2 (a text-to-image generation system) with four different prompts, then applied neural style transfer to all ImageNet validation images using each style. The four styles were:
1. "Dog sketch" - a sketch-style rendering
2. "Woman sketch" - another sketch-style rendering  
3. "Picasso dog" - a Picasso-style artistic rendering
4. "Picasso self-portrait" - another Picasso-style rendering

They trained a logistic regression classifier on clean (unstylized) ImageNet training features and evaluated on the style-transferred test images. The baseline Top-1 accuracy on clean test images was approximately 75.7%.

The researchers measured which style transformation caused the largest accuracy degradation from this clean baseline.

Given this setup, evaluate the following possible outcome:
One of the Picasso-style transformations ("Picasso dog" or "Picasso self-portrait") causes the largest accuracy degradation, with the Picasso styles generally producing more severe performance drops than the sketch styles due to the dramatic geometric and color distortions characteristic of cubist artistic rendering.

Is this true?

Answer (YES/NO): NO